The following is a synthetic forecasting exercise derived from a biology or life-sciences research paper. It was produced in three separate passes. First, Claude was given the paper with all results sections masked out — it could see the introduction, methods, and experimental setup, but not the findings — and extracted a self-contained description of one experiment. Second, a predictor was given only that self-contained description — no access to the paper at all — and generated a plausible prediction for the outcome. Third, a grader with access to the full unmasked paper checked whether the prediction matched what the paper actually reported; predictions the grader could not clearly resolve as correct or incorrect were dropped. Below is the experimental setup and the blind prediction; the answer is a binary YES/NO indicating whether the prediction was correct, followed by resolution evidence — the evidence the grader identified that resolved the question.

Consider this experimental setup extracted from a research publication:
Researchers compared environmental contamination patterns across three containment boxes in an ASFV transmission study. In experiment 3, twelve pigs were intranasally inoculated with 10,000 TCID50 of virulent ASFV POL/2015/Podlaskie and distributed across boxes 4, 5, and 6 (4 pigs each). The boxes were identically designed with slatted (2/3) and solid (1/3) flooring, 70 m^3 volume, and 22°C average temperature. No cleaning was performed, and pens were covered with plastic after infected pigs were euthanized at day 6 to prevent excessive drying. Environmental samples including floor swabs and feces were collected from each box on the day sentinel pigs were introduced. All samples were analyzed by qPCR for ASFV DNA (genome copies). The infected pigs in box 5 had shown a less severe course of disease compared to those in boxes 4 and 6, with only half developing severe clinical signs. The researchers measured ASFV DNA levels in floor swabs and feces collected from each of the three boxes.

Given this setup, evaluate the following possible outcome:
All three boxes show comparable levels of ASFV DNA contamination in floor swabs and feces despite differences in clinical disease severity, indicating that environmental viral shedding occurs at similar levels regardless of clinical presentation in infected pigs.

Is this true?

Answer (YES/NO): NO